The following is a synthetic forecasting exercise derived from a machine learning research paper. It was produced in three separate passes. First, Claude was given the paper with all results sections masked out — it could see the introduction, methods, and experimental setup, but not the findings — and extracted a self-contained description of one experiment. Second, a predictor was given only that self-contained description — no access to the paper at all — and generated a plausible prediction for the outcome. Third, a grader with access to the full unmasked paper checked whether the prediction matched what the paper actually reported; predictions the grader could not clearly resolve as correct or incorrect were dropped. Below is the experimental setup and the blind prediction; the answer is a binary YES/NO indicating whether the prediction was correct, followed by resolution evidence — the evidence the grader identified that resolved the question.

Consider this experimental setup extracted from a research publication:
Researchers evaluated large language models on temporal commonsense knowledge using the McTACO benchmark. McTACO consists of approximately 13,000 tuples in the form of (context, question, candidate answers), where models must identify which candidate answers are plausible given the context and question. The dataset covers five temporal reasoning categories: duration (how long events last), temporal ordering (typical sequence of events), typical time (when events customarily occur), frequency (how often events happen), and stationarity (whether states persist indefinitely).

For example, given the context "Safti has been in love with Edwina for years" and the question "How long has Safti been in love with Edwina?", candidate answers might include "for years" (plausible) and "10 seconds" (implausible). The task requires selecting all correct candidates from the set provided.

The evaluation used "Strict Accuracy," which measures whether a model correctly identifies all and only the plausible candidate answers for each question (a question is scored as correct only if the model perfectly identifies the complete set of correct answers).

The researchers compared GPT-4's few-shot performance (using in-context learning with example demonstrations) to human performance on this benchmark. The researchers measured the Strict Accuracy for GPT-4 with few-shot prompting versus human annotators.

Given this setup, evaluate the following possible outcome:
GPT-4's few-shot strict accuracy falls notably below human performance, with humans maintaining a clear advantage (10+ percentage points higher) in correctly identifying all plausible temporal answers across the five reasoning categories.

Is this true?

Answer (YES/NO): YES